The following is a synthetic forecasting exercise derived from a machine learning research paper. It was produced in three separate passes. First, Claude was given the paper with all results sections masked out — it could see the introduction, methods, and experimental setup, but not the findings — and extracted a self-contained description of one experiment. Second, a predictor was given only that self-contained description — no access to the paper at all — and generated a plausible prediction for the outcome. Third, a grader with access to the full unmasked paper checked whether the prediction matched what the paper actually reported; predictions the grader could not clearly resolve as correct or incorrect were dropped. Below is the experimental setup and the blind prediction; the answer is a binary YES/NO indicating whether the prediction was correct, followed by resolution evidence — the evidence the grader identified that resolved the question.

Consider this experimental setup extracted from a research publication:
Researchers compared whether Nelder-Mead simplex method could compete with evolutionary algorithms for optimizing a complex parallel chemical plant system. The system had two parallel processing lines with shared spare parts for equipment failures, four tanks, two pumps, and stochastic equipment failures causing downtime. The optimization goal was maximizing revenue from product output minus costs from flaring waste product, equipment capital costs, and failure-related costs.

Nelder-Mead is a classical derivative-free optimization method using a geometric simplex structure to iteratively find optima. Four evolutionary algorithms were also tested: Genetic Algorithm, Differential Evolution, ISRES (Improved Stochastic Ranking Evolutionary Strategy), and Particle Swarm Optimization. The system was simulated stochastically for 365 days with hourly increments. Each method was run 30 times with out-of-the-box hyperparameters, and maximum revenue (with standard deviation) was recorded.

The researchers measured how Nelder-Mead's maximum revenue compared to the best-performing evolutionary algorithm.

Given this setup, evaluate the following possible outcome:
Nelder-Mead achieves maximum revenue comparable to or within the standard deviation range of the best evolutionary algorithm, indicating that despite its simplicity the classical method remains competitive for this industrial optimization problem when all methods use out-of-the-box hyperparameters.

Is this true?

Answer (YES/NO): NO